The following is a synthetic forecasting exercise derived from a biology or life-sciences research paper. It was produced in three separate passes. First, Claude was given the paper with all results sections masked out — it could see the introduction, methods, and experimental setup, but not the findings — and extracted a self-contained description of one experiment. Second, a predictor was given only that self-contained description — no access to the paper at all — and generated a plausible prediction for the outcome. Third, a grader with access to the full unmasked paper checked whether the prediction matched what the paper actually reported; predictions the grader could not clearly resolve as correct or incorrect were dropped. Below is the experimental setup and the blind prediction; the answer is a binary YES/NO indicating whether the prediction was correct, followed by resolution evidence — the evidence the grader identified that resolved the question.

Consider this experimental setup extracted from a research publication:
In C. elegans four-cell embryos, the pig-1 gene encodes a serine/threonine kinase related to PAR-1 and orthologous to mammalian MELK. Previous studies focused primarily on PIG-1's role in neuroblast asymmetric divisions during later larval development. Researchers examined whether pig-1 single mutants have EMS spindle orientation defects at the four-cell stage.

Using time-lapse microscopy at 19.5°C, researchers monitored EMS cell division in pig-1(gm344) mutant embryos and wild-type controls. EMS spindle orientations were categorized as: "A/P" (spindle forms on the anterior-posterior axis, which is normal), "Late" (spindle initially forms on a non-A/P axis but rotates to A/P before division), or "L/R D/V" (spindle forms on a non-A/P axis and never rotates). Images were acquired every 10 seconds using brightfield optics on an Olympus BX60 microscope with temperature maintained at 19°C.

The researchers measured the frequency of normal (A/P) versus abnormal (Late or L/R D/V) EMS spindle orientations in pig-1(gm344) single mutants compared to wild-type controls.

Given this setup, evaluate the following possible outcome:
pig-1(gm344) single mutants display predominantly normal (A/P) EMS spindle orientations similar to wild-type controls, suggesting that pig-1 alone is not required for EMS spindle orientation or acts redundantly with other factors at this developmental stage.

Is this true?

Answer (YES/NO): YES